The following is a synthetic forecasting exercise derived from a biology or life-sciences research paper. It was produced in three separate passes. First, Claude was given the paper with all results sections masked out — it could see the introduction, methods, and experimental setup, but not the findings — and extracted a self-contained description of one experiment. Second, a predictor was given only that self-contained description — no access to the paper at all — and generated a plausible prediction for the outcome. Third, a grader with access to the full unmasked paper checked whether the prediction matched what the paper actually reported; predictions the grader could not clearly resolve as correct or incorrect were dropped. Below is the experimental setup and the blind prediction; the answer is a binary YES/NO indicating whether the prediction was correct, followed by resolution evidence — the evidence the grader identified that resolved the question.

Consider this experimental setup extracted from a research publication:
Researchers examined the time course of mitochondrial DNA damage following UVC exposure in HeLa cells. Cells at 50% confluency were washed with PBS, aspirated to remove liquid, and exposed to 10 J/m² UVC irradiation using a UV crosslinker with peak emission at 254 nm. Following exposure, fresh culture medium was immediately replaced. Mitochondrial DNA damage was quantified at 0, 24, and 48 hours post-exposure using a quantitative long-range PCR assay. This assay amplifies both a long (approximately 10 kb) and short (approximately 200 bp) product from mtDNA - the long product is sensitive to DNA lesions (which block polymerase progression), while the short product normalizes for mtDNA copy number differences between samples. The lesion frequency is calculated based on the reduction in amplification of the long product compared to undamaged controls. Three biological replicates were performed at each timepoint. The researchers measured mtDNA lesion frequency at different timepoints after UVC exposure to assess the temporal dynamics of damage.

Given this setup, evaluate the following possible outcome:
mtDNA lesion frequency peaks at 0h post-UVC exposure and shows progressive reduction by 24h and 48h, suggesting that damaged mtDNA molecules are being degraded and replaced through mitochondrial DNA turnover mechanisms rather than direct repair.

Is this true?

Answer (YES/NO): YES